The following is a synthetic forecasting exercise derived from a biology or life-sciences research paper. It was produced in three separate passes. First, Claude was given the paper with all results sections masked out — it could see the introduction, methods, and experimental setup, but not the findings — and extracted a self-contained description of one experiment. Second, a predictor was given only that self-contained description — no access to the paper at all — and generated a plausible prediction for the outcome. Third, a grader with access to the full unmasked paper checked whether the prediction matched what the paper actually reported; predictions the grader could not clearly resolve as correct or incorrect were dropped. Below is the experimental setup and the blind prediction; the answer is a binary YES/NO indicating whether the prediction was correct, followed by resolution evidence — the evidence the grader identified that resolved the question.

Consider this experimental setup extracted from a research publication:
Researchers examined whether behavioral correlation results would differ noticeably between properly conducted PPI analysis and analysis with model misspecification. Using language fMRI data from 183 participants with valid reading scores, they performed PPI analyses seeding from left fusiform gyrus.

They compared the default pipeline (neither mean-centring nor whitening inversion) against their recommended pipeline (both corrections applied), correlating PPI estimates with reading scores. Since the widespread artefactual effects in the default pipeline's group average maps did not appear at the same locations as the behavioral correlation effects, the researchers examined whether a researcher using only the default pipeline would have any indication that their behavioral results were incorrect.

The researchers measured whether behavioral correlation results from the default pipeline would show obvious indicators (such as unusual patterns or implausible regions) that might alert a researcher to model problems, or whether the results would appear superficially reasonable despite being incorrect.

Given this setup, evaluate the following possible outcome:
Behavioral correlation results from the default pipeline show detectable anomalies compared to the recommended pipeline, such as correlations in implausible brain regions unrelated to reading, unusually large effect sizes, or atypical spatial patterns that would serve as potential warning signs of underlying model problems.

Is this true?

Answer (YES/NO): NO